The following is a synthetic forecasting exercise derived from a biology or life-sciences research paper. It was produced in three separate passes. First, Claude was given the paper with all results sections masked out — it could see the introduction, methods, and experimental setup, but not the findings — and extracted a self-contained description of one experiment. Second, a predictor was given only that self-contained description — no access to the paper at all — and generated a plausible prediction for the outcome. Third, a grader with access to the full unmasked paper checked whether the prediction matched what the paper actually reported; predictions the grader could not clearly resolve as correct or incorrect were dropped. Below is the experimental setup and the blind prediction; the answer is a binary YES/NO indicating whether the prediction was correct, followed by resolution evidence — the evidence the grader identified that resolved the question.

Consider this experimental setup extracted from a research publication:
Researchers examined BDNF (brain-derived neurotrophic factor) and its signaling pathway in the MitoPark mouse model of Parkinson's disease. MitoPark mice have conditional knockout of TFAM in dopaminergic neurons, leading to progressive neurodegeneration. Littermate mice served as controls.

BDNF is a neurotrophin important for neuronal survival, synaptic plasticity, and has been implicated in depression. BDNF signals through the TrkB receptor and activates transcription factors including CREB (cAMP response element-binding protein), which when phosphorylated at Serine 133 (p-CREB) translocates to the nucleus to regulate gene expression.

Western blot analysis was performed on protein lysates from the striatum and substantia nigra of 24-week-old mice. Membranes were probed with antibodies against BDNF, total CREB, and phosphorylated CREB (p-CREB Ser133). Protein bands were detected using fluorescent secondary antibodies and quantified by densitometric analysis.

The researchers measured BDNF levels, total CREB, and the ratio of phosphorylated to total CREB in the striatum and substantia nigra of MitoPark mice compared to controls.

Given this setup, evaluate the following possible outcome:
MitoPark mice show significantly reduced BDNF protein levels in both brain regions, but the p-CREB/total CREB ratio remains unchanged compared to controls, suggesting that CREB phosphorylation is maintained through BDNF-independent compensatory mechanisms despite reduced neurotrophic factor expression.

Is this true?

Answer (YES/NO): NO